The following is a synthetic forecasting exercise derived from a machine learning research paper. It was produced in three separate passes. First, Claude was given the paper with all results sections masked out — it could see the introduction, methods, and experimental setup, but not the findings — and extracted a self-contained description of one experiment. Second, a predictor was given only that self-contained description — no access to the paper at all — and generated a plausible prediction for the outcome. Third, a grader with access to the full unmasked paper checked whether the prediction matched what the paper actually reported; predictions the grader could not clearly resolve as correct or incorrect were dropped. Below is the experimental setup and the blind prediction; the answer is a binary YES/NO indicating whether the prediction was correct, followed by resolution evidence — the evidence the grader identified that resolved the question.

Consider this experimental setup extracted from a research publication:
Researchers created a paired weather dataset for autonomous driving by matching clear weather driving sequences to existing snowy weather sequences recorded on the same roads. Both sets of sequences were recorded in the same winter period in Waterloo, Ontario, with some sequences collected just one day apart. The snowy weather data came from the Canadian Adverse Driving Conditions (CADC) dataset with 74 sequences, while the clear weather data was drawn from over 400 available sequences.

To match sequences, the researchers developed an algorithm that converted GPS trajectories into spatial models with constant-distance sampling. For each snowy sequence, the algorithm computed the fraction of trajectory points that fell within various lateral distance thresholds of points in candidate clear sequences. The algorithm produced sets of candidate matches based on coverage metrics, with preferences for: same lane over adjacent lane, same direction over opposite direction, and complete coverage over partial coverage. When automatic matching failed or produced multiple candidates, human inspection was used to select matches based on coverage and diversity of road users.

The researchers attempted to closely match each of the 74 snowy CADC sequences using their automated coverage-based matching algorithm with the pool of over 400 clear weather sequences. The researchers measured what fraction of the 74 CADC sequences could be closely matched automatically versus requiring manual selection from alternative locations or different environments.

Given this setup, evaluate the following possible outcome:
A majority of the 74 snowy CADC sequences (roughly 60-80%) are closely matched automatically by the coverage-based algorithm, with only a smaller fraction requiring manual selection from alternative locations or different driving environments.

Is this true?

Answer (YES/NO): YES